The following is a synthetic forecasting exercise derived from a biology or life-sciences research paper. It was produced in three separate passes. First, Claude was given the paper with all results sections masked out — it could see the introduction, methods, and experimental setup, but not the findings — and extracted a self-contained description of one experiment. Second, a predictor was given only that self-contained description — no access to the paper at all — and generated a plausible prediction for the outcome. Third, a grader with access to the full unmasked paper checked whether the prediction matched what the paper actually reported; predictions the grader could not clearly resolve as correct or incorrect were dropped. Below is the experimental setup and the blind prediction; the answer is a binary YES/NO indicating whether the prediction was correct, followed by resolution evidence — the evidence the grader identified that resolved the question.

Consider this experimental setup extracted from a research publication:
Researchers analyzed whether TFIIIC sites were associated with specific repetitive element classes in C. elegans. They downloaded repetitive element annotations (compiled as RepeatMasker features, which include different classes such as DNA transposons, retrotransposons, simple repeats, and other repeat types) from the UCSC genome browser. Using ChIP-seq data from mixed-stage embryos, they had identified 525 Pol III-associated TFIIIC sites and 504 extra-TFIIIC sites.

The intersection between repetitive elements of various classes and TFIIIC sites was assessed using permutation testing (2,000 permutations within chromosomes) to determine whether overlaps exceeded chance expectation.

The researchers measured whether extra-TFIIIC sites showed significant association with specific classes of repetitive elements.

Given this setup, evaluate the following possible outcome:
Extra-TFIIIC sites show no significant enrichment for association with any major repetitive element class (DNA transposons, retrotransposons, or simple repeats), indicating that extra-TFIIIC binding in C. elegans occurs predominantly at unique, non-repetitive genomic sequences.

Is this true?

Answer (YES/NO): NO